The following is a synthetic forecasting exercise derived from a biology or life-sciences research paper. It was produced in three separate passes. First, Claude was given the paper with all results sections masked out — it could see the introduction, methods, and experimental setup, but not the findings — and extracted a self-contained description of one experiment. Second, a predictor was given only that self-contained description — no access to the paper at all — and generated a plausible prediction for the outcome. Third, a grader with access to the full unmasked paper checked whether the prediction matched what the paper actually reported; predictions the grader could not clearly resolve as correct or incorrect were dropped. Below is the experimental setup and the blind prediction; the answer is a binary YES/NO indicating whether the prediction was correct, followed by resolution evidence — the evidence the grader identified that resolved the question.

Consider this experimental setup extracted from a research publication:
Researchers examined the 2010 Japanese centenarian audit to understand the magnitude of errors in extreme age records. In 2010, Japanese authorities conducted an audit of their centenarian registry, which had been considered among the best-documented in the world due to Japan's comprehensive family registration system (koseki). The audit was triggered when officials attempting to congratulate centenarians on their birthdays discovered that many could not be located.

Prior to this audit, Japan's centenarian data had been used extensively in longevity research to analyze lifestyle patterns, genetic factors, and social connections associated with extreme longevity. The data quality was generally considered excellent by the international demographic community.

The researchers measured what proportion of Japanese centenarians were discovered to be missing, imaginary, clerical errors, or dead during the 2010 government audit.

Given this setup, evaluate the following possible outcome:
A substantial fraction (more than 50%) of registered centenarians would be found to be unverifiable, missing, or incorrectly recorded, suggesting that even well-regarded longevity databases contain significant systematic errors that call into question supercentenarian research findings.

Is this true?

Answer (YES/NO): YES